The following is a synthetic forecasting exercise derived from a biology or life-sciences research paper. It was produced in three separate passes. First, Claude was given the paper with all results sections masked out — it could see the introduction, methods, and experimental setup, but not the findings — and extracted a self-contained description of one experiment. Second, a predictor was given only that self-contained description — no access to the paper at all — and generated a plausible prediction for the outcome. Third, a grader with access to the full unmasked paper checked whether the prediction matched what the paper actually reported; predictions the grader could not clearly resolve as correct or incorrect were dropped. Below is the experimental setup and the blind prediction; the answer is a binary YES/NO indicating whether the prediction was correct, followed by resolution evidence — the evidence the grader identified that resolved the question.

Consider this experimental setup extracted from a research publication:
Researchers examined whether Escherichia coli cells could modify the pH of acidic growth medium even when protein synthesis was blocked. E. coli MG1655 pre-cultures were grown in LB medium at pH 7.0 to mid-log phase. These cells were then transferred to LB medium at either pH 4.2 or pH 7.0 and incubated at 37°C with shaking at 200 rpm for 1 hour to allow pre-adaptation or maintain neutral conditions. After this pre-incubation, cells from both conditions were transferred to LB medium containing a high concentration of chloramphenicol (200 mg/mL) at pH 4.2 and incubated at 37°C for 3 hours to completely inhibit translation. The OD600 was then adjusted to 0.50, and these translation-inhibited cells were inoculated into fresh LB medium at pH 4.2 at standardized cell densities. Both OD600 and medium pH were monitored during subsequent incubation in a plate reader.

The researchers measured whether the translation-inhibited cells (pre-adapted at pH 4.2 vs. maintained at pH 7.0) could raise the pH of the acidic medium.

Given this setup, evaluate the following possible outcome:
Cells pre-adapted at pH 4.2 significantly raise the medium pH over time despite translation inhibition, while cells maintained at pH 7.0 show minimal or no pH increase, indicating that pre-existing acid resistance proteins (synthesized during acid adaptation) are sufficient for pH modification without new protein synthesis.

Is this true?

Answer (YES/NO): YES